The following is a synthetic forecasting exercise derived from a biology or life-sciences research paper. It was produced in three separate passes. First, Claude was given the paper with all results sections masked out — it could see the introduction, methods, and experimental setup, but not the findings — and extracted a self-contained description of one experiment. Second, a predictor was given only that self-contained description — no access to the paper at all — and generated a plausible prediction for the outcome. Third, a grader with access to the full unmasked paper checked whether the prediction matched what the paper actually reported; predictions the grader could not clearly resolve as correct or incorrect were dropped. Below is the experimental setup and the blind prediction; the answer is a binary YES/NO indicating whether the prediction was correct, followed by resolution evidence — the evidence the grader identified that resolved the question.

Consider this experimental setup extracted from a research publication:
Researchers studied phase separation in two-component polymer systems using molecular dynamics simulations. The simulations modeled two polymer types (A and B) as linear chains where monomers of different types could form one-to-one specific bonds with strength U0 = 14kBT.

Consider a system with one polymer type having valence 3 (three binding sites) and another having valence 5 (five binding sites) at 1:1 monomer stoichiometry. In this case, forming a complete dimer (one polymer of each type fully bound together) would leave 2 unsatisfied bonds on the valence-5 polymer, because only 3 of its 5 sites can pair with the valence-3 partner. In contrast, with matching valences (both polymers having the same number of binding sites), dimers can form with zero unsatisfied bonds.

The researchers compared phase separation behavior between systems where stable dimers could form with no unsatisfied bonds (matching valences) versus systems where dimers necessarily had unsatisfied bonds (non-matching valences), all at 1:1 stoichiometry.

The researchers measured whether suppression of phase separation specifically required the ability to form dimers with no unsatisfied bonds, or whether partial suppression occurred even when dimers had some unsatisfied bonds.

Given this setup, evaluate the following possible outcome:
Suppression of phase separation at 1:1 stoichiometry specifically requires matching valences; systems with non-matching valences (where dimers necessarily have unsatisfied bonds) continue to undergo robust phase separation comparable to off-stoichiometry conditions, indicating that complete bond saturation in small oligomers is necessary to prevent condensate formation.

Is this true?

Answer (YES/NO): YES